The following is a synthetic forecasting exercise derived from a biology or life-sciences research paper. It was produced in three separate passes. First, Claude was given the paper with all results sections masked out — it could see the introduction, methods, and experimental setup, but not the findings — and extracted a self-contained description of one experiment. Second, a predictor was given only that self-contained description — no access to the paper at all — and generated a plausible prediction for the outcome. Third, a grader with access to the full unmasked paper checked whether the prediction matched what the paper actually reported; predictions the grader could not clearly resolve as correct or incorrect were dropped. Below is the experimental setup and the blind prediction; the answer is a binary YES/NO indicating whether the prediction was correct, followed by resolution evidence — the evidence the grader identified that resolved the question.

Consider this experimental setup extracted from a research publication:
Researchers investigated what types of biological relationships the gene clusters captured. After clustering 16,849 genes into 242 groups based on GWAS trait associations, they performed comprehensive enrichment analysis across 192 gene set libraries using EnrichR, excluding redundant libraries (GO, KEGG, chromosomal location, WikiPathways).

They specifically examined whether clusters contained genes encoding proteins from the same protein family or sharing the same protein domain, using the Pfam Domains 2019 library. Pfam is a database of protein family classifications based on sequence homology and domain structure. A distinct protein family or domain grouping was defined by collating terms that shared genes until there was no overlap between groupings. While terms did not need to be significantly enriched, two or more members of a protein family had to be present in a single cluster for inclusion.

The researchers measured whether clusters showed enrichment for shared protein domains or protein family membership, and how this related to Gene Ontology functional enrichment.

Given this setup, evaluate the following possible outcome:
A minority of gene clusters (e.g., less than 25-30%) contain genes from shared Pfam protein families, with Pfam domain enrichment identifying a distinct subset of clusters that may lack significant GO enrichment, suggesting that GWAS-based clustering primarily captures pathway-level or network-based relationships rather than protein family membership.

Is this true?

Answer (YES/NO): NO